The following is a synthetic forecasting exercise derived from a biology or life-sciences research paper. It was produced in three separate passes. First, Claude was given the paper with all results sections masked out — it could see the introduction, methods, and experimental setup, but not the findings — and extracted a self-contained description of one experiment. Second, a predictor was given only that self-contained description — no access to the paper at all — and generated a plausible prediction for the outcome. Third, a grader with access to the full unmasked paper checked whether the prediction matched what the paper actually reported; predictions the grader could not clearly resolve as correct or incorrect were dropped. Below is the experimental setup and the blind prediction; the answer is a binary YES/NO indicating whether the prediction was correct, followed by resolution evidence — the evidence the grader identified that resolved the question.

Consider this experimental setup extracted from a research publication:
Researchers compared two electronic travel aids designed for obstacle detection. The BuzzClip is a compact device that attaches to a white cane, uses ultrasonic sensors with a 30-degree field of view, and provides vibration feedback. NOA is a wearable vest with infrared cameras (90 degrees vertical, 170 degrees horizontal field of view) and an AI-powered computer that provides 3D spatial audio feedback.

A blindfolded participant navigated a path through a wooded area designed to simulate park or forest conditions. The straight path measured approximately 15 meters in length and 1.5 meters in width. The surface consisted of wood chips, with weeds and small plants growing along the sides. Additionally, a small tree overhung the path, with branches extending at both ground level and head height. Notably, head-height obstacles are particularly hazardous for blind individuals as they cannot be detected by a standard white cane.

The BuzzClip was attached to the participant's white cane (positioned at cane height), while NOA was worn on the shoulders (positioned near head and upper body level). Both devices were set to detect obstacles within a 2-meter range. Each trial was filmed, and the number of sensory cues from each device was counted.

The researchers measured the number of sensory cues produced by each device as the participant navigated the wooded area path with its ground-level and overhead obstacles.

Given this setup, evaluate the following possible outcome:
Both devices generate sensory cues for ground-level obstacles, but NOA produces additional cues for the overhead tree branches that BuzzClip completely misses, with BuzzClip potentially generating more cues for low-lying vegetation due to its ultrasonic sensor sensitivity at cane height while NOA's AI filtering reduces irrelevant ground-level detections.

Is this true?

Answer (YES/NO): NO